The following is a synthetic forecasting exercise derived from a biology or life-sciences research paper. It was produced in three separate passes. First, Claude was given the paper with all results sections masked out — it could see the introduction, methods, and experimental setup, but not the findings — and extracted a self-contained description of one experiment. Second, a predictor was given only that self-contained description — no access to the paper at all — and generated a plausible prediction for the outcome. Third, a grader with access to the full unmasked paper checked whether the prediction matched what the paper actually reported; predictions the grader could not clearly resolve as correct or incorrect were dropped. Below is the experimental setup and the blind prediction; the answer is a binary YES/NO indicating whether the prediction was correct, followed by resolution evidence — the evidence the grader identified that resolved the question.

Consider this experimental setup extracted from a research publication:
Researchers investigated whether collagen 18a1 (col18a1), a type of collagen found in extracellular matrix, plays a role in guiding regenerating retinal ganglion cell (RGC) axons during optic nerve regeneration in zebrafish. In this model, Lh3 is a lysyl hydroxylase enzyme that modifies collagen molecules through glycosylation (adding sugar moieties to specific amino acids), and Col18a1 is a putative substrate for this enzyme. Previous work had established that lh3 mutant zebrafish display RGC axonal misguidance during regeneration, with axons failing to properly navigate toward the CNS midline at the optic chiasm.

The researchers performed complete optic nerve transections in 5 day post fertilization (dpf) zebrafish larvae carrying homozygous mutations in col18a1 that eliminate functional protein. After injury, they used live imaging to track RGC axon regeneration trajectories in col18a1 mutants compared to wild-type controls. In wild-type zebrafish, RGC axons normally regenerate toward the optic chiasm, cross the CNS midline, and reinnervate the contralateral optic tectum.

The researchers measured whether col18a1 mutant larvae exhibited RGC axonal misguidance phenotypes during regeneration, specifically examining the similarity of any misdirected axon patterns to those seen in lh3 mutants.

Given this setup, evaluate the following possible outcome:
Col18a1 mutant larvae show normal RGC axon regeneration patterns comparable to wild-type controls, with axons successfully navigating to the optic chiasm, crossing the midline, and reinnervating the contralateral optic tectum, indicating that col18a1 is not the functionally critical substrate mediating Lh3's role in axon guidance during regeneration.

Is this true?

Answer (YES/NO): NO